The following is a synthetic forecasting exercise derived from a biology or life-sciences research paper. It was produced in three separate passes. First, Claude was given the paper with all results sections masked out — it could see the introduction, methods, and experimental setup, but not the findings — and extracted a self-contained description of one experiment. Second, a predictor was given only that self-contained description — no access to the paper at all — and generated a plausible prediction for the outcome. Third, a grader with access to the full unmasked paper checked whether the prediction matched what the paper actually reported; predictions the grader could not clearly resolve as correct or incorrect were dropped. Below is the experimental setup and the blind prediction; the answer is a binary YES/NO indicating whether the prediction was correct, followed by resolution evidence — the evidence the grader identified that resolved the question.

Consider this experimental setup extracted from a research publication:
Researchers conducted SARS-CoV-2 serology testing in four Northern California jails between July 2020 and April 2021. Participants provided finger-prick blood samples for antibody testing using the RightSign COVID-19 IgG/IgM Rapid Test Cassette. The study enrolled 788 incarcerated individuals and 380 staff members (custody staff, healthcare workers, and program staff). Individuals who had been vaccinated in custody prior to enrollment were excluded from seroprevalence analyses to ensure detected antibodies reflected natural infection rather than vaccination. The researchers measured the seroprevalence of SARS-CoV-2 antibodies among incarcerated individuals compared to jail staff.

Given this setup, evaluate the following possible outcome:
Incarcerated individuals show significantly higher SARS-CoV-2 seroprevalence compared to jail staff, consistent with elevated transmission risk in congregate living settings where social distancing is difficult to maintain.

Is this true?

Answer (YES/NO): NO